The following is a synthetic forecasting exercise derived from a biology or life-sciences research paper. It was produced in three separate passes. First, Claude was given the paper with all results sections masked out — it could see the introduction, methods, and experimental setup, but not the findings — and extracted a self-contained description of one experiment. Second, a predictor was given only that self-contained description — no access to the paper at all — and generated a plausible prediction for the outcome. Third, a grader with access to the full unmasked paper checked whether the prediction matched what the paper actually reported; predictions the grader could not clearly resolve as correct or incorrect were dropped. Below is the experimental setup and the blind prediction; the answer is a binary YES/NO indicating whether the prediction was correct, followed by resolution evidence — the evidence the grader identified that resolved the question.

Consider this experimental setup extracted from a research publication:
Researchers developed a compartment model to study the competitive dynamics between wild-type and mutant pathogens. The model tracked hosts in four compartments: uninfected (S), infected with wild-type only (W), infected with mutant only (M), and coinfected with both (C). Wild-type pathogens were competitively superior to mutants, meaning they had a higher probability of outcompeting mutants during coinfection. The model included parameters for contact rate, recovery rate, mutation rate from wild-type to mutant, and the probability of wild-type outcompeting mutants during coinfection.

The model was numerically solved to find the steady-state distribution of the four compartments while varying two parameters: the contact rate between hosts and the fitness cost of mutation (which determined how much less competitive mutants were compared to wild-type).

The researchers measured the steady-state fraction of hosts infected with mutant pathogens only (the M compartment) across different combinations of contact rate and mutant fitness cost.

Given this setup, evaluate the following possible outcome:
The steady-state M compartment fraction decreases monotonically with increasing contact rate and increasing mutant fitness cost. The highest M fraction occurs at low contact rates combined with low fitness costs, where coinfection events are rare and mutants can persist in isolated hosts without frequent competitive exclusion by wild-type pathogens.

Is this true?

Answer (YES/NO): NO